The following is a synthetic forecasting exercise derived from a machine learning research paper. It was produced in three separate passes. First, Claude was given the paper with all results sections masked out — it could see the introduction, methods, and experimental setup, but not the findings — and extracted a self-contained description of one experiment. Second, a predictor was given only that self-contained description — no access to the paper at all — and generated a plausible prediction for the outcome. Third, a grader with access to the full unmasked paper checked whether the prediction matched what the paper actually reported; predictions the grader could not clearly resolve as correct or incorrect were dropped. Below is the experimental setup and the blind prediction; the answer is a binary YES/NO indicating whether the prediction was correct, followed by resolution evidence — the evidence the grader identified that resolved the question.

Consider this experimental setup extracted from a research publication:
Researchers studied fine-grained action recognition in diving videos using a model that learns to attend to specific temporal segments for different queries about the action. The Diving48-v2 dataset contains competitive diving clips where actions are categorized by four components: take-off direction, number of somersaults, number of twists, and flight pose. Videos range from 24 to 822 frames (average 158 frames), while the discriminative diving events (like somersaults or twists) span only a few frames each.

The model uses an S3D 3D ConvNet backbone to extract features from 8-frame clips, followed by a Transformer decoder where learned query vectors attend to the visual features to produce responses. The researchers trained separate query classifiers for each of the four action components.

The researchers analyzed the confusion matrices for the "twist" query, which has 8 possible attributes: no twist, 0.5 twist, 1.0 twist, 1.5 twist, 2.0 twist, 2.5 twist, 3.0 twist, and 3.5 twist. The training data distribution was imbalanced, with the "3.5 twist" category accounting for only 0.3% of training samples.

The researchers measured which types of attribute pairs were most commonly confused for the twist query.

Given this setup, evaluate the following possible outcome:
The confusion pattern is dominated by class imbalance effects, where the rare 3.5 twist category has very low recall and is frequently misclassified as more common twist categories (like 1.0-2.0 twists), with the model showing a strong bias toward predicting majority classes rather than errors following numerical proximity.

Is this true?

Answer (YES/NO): NO